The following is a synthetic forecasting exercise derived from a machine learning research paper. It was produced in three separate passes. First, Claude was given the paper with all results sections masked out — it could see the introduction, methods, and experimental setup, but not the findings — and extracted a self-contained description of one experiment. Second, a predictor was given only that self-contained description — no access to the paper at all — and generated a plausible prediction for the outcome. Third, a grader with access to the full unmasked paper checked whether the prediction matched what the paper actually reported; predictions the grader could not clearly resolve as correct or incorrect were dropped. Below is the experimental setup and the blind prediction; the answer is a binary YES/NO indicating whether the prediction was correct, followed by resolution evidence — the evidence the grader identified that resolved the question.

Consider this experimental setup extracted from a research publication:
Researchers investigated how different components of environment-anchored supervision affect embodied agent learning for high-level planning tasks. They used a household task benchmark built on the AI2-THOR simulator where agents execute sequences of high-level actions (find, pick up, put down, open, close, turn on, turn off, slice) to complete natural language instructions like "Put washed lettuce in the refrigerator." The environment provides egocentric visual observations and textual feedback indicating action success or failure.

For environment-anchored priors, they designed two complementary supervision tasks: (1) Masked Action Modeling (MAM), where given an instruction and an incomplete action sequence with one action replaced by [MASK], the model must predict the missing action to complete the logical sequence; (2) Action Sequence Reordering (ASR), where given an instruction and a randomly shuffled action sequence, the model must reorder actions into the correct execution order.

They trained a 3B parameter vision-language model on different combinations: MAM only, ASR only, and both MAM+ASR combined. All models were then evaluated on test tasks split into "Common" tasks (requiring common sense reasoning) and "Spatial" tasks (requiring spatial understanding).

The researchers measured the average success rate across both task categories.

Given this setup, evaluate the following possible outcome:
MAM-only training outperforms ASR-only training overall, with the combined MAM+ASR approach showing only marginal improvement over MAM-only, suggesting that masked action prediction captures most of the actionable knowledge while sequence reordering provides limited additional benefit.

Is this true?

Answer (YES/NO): NO